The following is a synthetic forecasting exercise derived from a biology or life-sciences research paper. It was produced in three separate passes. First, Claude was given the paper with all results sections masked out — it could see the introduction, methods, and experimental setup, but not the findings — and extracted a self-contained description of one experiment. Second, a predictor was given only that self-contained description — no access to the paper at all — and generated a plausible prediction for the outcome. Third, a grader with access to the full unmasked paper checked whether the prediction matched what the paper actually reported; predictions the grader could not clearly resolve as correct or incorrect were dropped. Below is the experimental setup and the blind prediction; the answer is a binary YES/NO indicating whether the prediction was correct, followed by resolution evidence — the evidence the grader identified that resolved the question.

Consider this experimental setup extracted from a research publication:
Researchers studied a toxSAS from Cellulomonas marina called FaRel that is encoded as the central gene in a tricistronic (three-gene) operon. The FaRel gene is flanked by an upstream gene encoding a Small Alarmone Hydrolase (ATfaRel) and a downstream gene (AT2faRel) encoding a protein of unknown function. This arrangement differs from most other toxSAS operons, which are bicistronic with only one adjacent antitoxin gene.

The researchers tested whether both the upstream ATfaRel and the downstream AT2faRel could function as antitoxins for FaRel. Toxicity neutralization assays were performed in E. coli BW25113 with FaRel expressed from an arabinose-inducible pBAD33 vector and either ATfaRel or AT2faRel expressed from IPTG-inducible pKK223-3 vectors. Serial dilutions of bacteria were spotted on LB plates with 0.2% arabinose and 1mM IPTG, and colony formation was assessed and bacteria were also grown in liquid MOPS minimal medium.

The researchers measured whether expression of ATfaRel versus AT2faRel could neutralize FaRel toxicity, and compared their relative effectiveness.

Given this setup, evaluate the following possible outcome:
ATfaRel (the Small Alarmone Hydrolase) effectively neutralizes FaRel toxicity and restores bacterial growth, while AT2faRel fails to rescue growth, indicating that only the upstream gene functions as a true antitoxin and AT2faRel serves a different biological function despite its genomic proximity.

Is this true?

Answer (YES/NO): NO